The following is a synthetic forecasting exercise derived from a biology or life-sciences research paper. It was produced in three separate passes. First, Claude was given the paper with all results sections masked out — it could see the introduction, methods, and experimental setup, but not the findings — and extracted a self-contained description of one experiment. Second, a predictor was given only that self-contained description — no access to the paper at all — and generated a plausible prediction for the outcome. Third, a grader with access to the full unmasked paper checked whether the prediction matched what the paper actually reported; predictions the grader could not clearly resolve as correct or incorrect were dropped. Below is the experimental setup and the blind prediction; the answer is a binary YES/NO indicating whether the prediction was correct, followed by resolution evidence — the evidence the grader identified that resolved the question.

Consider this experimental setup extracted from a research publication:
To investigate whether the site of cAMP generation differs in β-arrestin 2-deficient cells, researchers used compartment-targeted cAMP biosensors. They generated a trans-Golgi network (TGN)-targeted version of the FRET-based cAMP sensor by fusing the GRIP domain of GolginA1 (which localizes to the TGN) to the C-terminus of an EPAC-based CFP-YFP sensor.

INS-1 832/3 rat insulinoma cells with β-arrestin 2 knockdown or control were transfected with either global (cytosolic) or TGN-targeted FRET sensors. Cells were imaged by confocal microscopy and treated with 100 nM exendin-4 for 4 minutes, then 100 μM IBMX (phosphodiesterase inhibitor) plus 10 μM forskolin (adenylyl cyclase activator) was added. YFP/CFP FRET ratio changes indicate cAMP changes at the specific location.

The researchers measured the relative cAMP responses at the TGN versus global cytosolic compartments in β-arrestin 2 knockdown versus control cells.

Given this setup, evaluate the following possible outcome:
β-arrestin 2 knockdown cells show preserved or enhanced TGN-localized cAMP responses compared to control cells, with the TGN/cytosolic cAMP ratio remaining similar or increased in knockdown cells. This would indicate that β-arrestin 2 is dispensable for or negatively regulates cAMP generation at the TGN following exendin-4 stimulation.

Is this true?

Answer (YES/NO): YES